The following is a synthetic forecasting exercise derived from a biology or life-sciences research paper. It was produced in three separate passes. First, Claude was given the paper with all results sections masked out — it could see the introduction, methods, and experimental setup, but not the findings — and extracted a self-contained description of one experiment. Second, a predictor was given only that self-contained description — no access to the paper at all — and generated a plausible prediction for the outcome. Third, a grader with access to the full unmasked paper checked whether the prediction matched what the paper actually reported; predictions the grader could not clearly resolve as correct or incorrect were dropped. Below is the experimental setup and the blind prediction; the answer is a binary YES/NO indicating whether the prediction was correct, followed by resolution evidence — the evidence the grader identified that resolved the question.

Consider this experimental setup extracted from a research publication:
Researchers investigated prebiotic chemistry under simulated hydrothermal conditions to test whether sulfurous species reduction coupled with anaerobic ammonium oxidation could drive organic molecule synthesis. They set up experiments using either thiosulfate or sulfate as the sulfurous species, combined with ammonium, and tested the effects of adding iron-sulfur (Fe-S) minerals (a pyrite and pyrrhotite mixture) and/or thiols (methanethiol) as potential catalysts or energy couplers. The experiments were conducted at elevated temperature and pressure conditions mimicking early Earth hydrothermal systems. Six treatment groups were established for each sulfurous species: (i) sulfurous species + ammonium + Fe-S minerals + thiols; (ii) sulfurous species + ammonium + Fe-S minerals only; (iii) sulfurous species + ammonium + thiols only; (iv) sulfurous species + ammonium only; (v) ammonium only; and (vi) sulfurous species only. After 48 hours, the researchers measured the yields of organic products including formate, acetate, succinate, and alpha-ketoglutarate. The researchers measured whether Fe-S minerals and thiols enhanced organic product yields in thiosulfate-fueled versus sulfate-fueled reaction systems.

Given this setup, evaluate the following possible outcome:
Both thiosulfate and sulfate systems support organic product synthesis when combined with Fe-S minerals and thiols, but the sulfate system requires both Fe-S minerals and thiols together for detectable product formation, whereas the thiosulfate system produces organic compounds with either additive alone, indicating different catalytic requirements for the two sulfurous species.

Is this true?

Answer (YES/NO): NO